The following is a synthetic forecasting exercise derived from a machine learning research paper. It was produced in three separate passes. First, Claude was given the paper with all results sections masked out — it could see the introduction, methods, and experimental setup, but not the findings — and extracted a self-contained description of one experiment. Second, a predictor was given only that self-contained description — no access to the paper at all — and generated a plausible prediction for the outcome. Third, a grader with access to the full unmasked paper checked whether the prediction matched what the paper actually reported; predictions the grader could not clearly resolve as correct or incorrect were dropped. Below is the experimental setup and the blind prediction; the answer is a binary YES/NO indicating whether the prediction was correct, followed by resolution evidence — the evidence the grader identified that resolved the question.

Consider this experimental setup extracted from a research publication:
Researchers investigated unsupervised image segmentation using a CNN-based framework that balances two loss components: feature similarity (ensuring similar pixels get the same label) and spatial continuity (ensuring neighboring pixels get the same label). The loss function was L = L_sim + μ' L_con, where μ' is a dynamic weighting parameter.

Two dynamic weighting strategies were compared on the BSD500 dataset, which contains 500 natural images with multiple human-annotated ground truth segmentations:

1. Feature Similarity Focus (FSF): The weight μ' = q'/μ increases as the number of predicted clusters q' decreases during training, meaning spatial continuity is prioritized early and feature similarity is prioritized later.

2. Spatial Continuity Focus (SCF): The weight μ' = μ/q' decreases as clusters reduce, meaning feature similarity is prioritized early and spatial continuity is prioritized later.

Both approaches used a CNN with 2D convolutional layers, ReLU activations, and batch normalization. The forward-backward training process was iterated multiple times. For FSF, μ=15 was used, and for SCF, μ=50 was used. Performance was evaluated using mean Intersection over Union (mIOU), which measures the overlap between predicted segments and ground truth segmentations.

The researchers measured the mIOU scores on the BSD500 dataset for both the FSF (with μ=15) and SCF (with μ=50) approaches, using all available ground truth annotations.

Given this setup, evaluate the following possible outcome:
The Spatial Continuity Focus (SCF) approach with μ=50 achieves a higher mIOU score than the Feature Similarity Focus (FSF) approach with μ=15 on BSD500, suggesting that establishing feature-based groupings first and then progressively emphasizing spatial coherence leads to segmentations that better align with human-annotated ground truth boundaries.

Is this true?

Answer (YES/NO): NO